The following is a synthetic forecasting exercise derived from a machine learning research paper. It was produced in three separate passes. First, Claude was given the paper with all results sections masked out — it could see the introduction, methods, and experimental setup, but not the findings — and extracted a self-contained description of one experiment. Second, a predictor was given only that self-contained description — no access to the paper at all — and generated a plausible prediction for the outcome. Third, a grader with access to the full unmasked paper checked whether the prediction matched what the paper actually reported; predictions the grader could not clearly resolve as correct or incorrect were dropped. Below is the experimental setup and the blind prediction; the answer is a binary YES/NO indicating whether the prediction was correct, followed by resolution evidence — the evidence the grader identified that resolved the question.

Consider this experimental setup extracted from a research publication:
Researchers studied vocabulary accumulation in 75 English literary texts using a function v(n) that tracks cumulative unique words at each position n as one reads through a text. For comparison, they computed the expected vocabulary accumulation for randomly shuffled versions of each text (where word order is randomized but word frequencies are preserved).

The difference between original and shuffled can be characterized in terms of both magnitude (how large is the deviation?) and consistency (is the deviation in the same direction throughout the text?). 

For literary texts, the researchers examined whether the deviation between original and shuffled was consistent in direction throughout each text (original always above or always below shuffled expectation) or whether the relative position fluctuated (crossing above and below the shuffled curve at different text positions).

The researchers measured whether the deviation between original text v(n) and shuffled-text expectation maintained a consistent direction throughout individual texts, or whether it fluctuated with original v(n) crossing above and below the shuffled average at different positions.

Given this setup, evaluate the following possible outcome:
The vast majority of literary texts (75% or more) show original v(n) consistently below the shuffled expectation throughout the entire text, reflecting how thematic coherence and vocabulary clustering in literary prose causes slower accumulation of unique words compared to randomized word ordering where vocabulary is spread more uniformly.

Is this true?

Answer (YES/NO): NO